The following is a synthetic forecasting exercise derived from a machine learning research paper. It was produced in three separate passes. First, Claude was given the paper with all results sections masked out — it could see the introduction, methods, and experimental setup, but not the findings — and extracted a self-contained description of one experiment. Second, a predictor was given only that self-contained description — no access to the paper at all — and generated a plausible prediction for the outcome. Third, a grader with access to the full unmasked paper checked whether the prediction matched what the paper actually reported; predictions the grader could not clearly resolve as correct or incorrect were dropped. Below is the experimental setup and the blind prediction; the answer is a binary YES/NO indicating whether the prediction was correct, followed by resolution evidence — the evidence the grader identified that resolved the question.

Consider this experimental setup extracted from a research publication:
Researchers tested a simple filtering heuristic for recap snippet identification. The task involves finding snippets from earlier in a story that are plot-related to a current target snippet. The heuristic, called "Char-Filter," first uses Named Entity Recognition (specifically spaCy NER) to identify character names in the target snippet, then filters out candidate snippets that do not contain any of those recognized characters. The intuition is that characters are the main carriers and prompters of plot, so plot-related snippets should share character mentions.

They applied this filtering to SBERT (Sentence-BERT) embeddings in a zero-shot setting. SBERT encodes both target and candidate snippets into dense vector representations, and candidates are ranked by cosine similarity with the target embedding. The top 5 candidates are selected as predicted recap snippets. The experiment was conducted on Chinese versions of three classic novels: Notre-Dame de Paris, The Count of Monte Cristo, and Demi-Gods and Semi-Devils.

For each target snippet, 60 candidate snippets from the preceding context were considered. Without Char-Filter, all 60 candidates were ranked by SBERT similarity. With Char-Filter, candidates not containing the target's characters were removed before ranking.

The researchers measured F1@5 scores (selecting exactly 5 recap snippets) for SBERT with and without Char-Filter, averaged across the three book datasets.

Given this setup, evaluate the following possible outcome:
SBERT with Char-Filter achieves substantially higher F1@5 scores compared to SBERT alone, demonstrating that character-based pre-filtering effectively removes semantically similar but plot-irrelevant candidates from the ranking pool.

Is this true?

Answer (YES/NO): NO